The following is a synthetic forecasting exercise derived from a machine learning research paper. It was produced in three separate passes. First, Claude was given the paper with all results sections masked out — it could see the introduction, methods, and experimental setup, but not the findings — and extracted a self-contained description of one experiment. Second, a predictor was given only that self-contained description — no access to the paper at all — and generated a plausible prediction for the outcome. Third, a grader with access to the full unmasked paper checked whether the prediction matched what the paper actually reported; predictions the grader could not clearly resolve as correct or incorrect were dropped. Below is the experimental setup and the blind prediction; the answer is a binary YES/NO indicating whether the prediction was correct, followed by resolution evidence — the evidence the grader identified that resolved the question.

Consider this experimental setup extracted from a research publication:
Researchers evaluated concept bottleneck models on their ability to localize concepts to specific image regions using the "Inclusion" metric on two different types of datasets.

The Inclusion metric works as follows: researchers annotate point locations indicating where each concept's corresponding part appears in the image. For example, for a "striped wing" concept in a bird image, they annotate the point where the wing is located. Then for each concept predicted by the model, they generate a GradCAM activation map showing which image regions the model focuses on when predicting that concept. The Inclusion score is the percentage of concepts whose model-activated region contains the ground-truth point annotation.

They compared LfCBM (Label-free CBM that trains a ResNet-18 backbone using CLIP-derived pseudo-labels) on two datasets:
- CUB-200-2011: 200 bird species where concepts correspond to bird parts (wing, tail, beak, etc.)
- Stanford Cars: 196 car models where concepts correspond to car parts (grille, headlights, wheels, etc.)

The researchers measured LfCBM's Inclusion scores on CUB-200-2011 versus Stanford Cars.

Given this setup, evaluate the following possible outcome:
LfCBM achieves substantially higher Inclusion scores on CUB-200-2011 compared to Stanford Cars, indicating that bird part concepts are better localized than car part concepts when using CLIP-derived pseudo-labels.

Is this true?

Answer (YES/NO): YES